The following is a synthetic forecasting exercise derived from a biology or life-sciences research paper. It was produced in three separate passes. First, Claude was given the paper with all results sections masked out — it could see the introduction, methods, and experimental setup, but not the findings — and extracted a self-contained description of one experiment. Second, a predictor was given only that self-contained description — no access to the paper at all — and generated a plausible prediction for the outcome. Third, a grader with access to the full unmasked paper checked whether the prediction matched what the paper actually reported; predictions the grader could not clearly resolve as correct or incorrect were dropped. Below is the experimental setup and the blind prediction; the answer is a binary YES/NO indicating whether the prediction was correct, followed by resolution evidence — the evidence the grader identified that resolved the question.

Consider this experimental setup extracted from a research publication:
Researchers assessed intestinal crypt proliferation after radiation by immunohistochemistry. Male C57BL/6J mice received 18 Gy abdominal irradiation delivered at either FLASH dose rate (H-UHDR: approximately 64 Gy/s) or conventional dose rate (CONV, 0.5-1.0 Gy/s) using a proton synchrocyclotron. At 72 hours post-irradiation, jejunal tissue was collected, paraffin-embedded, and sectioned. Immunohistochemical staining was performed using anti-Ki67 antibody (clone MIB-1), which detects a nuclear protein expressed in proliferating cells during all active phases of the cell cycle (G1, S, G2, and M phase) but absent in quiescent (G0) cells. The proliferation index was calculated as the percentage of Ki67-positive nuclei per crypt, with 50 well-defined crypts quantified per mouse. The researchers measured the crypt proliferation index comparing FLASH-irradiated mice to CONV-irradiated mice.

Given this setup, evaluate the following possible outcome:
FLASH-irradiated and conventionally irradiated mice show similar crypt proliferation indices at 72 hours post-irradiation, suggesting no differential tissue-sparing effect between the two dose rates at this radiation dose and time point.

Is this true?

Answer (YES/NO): NO